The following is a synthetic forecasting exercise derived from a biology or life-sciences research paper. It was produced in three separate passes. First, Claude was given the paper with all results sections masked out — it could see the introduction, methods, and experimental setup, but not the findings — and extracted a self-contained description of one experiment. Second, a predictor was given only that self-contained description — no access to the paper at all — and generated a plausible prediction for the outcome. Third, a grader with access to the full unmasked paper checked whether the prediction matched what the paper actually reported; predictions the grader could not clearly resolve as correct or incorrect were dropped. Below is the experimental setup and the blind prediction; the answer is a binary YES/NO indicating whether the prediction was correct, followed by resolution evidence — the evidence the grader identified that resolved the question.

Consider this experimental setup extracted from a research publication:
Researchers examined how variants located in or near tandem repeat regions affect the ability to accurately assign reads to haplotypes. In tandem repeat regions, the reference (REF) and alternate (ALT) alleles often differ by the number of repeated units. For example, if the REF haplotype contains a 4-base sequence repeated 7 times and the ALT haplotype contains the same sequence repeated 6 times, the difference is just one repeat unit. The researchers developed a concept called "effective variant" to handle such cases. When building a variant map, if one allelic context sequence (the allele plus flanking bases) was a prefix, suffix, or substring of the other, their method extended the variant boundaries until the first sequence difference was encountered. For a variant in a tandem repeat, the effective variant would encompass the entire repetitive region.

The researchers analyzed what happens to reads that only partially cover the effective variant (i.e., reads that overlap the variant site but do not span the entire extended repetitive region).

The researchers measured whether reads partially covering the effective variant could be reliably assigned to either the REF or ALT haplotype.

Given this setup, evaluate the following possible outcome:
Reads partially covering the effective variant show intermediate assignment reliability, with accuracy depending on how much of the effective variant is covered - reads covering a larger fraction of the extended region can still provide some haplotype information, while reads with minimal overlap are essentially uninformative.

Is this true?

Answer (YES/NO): NO